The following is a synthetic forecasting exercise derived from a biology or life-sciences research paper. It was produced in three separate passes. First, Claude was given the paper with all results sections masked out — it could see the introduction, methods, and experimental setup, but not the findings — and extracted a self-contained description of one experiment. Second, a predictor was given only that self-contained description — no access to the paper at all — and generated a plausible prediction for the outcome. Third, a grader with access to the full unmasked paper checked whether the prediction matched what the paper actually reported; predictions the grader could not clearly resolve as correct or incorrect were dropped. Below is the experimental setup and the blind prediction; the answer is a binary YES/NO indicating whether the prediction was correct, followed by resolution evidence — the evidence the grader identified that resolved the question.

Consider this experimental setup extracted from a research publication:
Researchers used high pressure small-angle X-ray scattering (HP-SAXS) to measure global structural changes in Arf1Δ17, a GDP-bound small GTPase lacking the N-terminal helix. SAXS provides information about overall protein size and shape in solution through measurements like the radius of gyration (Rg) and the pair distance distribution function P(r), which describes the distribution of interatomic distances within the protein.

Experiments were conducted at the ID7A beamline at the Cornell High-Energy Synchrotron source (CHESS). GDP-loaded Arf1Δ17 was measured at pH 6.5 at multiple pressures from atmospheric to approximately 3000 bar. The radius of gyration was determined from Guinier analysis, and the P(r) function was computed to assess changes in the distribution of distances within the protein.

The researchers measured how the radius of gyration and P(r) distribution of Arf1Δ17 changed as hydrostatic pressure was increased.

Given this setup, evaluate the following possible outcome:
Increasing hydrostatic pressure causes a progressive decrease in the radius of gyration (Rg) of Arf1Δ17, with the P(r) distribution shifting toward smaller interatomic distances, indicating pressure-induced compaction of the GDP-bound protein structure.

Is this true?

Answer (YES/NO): NO